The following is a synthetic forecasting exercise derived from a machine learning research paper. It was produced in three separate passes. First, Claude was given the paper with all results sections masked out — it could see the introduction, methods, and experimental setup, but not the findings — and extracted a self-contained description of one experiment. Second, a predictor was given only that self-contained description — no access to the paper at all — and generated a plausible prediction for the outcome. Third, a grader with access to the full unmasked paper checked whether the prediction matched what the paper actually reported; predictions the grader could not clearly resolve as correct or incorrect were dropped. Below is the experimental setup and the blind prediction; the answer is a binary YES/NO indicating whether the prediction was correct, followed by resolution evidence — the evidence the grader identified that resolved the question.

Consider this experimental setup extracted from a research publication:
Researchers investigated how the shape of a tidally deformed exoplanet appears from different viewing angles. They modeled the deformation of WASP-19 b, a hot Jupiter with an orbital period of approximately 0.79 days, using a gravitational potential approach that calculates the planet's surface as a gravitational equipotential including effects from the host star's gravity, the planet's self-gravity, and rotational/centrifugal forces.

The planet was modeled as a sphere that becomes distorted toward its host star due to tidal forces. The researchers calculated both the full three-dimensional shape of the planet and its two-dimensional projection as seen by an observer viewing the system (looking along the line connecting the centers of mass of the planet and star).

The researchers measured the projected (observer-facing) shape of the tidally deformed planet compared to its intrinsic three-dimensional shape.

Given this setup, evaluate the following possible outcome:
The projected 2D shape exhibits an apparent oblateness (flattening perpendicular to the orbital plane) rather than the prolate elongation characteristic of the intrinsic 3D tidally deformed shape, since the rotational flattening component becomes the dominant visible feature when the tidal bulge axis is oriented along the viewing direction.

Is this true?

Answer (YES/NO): NO